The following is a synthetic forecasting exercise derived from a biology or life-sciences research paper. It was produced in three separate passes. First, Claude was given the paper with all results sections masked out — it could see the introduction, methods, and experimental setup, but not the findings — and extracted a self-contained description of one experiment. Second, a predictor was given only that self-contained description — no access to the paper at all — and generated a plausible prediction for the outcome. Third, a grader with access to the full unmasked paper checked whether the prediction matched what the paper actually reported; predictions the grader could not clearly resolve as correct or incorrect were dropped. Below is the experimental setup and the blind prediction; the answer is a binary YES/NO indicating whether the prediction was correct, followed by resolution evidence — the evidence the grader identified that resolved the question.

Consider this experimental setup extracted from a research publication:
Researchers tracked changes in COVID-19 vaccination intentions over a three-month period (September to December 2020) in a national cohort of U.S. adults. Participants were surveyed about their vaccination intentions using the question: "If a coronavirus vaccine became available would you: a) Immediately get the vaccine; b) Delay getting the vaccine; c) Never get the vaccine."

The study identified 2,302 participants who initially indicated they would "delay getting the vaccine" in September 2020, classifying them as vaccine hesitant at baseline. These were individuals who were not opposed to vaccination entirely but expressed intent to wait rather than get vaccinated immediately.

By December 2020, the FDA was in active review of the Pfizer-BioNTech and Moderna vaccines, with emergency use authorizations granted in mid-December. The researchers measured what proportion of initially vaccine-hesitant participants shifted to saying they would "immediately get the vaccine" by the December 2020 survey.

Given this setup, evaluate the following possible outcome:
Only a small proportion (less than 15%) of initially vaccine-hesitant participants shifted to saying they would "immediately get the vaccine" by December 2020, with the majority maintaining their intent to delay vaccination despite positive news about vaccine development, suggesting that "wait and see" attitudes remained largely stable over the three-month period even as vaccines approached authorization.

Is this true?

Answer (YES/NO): NO